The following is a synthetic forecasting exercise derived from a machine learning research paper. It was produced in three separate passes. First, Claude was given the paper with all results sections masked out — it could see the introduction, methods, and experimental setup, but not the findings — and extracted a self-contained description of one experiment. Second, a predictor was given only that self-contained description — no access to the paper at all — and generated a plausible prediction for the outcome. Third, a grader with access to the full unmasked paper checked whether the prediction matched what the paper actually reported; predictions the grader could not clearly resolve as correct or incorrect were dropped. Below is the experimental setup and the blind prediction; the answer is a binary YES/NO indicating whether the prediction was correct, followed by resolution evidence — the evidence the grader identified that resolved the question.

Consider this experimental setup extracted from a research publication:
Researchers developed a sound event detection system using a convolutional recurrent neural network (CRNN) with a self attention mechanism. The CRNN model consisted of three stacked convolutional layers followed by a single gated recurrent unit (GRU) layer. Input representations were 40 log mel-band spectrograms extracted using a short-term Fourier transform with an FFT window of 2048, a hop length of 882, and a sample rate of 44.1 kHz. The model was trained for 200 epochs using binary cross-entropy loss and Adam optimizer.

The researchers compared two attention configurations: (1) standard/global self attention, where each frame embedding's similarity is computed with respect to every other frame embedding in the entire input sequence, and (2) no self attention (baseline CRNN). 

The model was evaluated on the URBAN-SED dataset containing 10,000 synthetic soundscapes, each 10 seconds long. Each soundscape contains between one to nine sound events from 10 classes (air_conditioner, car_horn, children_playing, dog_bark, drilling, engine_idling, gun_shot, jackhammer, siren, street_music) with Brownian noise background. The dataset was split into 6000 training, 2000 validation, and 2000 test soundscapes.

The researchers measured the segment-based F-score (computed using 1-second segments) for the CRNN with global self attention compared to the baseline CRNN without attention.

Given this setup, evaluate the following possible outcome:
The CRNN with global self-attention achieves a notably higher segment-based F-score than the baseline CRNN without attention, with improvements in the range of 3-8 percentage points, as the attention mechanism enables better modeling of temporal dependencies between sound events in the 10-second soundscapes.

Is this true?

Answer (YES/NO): NO